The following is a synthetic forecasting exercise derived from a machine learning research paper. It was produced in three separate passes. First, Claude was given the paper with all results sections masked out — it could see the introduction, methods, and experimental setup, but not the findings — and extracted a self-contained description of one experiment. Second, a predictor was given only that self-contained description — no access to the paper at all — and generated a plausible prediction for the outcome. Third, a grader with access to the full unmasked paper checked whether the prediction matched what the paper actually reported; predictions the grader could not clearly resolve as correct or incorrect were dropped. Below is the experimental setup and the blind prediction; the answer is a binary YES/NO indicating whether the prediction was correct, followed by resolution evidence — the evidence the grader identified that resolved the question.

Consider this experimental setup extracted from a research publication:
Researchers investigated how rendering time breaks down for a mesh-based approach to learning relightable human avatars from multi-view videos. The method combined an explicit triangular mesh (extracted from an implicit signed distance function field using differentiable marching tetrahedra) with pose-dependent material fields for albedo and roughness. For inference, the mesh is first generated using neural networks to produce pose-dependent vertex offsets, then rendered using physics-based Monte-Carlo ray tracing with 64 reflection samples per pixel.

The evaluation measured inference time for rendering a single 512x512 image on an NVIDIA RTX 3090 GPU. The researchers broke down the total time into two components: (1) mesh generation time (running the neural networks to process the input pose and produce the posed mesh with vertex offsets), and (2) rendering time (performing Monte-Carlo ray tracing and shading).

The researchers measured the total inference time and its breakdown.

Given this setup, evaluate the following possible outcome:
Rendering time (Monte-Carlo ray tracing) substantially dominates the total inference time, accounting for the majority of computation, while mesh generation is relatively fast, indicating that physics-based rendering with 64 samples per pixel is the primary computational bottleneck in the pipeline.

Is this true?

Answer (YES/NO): YES